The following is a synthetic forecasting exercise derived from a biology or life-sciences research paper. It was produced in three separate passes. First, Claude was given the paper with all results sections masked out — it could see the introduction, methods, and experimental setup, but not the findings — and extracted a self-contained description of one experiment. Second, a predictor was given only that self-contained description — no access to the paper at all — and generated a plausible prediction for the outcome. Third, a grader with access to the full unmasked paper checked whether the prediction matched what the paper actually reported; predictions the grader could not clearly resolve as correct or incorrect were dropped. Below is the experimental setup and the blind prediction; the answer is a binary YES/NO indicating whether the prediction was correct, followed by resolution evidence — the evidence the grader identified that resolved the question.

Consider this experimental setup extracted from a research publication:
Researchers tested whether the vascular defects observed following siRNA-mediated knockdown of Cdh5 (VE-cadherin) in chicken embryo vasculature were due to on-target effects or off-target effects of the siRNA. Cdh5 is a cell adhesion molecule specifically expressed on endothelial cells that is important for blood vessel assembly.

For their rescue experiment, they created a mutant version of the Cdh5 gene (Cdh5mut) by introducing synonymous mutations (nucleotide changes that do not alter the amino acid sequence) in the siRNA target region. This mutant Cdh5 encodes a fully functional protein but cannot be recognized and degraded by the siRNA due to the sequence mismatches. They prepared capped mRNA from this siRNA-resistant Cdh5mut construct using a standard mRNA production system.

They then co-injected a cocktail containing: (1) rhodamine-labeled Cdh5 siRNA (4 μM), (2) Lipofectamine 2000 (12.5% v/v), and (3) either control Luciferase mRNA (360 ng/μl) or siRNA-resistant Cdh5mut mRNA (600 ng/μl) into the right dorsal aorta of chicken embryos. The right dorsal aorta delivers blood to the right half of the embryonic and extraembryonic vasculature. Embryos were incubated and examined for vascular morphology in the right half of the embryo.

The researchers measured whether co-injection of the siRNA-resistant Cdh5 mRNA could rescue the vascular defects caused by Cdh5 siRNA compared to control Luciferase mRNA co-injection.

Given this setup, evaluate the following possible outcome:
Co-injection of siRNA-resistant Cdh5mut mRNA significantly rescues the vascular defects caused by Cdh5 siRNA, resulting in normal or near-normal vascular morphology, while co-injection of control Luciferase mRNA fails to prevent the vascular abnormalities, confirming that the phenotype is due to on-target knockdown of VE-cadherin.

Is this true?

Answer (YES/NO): YES